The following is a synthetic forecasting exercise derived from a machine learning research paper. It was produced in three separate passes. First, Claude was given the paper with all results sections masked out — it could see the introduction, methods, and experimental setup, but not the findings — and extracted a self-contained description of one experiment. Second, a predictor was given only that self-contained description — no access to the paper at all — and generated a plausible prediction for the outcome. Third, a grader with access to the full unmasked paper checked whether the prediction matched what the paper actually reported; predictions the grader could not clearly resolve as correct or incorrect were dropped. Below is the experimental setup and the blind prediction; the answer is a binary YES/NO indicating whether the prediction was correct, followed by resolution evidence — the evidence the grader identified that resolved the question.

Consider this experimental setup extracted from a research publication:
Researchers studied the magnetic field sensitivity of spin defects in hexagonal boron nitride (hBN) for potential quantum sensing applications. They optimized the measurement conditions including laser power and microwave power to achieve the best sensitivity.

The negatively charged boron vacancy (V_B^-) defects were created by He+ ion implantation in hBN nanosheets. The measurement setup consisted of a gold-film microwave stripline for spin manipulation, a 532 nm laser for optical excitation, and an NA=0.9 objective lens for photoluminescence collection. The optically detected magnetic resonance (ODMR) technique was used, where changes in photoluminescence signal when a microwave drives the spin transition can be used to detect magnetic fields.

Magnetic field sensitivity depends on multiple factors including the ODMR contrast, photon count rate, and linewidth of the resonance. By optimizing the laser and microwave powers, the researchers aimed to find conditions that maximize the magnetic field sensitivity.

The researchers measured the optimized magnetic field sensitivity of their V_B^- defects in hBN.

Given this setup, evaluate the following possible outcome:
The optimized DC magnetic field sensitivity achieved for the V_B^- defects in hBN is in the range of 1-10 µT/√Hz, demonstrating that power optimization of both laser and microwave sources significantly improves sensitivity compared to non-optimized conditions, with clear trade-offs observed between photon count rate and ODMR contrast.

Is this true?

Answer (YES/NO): YES